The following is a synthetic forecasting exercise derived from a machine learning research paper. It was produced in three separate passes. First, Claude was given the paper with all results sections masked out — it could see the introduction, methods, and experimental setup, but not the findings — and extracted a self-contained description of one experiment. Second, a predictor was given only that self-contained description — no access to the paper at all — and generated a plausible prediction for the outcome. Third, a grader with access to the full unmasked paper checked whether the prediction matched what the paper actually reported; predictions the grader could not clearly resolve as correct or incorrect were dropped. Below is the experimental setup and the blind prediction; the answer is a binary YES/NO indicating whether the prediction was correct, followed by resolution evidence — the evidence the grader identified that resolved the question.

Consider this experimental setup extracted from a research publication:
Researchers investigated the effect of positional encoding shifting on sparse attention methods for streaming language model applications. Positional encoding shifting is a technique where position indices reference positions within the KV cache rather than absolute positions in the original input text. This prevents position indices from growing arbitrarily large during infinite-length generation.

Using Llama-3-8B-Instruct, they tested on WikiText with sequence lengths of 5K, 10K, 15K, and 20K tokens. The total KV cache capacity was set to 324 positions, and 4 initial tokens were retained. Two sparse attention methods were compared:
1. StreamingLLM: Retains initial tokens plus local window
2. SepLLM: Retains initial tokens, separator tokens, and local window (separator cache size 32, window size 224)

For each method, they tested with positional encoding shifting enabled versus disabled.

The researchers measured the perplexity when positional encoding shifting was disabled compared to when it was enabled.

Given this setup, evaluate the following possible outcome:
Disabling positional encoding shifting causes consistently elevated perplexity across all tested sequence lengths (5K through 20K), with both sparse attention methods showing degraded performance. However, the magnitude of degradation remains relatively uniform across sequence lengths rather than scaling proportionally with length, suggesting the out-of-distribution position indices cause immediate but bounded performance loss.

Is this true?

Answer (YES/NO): YES